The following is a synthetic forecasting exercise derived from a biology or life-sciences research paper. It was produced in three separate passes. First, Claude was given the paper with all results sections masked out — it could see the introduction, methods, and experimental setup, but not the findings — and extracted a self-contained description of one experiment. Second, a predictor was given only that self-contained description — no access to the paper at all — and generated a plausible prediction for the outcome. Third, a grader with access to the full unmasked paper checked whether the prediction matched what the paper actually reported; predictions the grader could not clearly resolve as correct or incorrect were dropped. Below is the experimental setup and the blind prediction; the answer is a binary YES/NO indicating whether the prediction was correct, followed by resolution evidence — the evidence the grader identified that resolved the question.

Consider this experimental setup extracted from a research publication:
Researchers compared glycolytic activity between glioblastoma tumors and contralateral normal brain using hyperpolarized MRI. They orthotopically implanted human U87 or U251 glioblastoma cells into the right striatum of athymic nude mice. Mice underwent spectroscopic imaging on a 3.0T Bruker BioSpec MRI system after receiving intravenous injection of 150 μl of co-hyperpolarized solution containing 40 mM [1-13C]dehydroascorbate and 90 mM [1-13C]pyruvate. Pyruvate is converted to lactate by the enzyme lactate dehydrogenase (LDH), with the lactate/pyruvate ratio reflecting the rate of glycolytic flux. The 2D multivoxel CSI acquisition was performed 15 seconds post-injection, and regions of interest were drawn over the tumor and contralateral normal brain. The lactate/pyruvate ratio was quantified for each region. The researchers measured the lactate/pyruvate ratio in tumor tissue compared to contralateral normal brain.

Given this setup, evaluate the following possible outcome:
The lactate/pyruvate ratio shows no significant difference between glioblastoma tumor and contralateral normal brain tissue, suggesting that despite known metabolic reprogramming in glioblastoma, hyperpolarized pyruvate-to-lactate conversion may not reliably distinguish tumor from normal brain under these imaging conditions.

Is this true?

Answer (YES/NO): YES